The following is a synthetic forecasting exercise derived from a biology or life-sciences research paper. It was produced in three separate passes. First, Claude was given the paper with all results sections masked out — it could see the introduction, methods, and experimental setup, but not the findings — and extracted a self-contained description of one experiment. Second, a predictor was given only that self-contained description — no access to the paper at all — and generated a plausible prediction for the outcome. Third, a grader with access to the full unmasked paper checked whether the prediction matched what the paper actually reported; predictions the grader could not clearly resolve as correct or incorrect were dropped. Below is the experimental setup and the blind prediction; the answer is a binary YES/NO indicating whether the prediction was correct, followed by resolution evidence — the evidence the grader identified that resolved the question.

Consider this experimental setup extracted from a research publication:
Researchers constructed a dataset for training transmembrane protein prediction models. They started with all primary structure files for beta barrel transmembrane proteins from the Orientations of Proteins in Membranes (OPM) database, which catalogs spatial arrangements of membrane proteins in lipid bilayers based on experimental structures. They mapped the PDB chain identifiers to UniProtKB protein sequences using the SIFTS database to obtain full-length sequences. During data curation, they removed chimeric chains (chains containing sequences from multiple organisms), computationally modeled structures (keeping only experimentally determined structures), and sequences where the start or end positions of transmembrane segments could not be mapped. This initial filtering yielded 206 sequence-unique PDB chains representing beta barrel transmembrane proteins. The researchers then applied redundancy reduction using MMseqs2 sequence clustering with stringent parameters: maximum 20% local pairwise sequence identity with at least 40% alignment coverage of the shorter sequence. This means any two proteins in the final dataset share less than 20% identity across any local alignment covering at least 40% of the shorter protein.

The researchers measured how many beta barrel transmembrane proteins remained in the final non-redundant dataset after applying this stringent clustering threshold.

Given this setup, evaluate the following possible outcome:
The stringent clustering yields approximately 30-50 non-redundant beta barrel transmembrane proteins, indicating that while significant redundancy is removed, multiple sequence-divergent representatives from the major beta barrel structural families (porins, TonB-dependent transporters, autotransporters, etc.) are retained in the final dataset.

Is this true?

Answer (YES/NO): NO